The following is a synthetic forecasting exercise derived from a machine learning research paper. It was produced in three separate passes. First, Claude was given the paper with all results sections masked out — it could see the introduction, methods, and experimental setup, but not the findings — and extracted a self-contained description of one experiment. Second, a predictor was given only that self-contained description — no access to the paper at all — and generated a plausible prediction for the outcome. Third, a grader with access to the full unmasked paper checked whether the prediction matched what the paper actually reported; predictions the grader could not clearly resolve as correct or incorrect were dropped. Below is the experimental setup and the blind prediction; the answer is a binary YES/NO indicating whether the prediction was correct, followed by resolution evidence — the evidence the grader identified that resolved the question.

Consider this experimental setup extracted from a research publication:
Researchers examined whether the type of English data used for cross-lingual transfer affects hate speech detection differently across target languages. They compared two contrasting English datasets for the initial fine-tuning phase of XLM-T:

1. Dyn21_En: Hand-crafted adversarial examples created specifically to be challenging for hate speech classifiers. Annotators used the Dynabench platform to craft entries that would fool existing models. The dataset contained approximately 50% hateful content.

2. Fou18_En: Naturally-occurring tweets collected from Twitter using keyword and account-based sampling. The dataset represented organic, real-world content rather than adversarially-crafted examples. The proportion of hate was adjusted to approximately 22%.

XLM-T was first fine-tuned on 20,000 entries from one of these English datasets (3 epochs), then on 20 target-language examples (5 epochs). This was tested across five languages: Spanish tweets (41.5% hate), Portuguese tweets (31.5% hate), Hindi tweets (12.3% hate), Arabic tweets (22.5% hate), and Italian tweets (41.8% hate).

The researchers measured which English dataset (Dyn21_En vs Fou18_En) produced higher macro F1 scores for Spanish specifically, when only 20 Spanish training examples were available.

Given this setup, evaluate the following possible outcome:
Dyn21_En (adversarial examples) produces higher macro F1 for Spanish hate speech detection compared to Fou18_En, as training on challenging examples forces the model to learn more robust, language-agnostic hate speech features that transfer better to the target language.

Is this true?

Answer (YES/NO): YES